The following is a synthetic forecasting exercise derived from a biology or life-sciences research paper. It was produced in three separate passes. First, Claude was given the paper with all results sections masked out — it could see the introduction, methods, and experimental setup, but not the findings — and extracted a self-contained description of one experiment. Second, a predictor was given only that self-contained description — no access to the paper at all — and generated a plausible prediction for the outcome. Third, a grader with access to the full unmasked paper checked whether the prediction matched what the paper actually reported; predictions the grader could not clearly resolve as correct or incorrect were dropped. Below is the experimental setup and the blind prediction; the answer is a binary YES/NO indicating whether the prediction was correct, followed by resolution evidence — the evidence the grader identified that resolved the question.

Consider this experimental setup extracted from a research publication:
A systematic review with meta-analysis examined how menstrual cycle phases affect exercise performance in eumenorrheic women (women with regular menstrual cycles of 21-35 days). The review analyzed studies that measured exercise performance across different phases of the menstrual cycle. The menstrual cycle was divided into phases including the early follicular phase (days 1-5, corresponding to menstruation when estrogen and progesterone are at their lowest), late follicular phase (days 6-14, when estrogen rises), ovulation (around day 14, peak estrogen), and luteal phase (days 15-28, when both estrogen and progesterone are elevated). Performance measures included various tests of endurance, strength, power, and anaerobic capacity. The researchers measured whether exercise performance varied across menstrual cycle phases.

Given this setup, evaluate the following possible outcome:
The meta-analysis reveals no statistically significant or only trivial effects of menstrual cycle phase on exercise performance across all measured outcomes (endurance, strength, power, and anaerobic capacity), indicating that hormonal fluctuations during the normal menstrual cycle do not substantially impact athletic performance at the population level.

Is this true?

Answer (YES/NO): NO